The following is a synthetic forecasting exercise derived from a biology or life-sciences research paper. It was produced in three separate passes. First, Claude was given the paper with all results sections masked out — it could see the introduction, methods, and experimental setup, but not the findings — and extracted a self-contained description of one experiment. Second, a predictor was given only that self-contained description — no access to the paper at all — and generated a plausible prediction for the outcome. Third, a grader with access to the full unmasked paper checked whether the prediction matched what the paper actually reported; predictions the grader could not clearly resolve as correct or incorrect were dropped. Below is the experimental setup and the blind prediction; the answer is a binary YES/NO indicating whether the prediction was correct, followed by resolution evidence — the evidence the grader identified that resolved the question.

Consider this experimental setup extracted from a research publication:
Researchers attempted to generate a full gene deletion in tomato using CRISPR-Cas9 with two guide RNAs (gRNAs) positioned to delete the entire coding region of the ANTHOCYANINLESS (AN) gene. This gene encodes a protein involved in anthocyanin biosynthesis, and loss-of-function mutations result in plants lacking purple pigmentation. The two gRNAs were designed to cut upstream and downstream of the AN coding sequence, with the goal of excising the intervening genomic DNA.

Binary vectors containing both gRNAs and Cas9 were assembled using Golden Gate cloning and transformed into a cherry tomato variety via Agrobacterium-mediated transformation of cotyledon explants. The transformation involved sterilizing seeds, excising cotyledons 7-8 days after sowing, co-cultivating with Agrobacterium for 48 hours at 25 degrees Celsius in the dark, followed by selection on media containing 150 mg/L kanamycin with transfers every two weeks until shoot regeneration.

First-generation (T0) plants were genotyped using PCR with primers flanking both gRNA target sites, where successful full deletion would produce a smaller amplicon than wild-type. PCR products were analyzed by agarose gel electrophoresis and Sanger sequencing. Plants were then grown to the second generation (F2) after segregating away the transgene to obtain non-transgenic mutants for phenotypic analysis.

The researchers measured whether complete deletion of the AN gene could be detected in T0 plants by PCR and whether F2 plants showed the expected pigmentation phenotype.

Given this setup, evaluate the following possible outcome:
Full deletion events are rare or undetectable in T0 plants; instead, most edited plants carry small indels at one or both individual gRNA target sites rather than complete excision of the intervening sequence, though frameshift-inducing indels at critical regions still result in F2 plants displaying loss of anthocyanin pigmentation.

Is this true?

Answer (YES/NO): NO